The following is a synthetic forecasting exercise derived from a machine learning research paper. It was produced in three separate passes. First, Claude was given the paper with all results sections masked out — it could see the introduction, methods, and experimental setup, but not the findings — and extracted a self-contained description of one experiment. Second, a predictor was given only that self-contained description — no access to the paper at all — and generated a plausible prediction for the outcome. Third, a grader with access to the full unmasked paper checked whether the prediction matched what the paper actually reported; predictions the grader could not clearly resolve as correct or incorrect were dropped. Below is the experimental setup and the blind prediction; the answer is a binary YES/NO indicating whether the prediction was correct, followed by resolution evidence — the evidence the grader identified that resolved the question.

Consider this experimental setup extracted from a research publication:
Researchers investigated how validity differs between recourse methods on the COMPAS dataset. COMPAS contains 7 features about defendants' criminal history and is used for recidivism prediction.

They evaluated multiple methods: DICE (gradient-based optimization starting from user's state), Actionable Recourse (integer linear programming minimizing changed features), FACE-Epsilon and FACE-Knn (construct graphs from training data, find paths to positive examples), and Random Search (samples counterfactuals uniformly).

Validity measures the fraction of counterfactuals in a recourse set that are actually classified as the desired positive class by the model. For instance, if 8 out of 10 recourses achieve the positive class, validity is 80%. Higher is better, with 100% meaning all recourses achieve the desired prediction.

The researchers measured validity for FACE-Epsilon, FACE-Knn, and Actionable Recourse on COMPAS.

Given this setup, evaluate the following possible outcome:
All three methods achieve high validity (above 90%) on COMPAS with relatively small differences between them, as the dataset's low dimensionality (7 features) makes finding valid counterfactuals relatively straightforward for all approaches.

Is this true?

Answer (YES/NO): NO